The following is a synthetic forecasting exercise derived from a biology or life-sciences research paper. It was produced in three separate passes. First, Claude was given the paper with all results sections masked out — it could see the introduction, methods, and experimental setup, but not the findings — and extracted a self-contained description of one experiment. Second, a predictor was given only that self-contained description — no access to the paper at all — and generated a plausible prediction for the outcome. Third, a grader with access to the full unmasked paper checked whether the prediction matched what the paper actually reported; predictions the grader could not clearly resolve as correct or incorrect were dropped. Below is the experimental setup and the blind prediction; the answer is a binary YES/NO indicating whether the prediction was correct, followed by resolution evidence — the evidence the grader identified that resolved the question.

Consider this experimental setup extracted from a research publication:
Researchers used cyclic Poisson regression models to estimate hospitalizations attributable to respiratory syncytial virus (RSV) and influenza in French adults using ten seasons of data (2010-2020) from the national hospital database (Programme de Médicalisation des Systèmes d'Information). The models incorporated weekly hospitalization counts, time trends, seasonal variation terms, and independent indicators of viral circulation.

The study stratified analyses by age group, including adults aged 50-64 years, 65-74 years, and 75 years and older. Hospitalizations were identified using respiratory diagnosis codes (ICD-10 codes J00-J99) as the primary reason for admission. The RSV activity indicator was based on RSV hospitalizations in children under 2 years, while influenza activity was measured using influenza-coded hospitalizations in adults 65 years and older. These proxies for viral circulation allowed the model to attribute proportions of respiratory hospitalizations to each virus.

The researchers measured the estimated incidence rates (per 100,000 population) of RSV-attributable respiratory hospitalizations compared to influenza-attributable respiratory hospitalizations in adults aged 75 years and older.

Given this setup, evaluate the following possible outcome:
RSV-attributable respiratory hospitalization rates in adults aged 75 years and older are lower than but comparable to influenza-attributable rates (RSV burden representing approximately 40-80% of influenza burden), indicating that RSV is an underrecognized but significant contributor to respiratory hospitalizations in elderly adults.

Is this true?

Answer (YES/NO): NO